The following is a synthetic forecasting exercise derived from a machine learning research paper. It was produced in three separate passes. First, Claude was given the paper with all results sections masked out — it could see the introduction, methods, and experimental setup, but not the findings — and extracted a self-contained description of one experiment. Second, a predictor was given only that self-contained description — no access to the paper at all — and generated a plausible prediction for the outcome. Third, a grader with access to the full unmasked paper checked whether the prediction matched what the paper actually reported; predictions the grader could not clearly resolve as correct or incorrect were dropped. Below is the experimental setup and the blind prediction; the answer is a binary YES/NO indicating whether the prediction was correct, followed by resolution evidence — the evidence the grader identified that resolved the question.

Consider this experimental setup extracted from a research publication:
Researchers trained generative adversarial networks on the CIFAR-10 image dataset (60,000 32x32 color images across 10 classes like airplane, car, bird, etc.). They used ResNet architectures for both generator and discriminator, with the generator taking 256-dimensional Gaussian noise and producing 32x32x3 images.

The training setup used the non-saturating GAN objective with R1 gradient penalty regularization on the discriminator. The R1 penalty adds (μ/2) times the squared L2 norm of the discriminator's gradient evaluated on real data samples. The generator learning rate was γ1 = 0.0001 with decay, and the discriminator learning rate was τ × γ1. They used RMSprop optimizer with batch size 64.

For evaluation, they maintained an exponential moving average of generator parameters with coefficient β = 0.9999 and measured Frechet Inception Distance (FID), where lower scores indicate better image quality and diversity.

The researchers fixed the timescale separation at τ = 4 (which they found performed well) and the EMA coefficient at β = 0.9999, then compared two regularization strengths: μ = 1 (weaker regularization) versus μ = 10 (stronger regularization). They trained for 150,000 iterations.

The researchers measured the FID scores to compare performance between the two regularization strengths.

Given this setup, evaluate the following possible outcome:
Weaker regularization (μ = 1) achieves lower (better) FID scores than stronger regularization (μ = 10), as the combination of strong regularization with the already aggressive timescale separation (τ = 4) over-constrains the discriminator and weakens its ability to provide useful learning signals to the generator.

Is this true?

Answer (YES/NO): YES